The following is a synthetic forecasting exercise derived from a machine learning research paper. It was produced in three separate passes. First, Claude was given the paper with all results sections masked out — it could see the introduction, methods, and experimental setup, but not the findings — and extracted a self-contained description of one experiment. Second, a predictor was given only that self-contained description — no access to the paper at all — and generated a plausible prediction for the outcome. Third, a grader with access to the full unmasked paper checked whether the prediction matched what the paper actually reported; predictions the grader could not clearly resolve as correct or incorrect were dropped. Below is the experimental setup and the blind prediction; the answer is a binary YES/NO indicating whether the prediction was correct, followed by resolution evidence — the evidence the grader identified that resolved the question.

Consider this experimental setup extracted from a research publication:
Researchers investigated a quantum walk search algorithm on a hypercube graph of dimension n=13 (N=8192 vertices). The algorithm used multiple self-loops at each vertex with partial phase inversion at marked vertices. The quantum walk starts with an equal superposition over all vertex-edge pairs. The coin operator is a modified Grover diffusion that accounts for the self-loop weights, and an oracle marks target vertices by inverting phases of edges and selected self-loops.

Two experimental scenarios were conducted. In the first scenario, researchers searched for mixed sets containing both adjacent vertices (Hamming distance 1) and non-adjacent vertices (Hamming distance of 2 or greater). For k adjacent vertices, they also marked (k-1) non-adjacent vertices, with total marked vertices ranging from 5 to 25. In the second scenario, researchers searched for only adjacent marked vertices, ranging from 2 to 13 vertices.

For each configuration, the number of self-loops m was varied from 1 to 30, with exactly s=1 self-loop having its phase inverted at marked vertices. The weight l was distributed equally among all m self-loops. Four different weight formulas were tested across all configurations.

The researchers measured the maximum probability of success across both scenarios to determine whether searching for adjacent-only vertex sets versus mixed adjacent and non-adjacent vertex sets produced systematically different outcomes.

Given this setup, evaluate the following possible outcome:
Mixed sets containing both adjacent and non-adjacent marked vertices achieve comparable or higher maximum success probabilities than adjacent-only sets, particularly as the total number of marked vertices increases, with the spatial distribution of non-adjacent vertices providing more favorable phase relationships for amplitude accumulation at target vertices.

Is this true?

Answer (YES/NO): NO